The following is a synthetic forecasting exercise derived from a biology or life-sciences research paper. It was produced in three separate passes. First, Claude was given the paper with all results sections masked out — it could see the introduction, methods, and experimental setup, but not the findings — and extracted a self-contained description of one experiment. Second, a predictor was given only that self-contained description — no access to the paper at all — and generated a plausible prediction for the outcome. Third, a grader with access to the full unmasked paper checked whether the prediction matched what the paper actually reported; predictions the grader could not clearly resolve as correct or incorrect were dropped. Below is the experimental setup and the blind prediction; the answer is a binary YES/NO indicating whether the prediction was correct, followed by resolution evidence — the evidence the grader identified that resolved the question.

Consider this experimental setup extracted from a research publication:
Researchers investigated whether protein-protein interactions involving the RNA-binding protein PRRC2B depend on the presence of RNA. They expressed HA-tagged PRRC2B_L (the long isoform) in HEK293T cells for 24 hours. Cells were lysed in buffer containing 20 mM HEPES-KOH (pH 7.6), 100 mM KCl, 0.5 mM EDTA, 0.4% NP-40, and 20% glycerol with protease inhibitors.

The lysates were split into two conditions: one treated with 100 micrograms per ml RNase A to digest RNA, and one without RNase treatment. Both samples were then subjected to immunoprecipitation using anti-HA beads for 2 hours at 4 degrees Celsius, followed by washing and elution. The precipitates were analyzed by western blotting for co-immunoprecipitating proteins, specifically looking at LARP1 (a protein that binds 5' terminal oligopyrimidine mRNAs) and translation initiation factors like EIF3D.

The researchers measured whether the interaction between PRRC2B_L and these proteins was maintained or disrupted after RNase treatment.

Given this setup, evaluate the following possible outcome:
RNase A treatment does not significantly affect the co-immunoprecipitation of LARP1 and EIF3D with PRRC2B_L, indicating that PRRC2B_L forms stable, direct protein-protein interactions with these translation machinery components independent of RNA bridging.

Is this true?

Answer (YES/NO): NO